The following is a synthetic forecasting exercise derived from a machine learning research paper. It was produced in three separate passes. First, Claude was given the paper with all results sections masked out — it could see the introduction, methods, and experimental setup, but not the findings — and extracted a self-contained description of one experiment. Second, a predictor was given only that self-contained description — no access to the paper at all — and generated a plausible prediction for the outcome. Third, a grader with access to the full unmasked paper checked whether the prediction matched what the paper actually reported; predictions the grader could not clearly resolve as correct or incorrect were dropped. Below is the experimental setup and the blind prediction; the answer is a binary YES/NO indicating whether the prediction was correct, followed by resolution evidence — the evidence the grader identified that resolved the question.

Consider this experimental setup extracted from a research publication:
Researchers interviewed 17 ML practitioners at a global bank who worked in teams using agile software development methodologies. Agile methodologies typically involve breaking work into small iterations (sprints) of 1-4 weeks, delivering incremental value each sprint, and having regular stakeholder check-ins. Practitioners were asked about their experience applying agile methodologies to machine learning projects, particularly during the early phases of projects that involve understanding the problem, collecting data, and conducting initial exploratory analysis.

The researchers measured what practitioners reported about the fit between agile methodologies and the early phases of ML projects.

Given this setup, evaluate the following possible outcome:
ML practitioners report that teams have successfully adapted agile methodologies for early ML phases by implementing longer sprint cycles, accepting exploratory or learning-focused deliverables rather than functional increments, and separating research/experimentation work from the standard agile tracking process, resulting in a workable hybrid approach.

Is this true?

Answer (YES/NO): NO